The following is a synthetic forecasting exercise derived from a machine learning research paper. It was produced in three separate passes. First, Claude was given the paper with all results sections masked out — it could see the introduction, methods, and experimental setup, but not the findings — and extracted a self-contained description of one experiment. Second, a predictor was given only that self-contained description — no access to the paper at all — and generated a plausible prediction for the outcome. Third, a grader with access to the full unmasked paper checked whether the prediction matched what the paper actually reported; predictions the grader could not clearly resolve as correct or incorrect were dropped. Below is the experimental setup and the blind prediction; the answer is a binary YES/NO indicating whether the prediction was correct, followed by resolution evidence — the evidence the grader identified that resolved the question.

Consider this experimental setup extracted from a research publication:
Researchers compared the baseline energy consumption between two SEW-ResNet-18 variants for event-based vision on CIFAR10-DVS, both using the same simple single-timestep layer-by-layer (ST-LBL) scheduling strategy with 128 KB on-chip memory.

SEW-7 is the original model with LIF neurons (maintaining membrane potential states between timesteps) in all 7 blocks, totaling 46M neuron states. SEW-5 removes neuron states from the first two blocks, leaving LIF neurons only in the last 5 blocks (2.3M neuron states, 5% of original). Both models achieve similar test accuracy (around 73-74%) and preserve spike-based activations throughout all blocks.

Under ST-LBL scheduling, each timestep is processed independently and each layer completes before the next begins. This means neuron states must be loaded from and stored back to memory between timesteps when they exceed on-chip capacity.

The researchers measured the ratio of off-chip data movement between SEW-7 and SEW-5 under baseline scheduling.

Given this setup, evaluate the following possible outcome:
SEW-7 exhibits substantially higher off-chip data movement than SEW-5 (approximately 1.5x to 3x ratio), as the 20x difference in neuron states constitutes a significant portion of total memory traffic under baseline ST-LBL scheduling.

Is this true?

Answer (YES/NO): NO